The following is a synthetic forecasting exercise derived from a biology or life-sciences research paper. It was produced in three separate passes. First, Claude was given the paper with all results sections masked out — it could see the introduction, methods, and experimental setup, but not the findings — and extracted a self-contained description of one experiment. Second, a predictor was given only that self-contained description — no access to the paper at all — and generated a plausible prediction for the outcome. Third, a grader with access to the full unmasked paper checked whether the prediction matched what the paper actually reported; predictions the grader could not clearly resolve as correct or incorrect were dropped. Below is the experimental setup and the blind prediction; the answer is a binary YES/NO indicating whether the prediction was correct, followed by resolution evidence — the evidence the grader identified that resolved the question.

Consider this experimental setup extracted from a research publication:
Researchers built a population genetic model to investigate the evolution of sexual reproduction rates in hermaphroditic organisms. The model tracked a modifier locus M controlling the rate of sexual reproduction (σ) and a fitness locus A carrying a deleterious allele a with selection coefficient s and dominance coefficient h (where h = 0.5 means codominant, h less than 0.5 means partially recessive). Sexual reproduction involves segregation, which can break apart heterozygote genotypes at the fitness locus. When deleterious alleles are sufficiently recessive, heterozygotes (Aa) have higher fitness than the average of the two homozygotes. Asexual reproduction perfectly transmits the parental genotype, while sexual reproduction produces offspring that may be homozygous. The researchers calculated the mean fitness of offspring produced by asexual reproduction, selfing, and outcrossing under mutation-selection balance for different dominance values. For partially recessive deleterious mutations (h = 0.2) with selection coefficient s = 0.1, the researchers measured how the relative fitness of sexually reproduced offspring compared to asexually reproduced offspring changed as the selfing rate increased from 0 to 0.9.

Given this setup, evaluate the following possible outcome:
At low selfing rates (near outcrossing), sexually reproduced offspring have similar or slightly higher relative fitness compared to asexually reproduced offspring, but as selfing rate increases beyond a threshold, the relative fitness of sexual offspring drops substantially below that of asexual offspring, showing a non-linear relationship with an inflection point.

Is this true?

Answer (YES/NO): NO